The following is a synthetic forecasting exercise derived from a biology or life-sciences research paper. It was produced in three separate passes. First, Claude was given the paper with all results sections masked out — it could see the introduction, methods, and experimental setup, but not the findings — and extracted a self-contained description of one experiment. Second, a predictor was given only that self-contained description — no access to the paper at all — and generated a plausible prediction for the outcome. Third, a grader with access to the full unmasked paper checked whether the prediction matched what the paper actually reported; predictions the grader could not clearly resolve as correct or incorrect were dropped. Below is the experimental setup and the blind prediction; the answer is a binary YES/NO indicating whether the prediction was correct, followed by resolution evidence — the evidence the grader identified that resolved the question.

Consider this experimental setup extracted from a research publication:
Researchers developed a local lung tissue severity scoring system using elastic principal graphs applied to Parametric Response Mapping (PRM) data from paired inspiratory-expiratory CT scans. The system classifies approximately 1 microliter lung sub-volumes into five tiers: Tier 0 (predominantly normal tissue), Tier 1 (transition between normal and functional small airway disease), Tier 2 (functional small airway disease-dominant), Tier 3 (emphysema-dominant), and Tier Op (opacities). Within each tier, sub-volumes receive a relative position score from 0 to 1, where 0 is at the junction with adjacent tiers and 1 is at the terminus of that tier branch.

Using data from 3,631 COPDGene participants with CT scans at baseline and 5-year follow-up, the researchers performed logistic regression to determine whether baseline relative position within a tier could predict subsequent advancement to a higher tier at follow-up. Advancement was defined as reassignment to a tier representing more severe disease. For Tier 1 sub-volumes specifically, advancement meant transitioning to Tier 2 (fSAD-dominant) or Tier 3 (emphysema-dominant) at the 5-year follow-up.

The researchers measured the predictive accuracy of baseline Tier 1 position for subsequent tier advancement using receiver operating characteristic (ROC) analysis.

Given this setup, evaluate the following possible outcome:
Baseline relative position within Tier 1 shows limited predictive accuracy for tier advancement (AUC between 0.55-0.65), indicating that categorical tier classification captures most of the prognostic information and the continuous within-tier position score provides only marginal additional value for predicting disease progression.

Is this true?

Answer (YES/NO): NO